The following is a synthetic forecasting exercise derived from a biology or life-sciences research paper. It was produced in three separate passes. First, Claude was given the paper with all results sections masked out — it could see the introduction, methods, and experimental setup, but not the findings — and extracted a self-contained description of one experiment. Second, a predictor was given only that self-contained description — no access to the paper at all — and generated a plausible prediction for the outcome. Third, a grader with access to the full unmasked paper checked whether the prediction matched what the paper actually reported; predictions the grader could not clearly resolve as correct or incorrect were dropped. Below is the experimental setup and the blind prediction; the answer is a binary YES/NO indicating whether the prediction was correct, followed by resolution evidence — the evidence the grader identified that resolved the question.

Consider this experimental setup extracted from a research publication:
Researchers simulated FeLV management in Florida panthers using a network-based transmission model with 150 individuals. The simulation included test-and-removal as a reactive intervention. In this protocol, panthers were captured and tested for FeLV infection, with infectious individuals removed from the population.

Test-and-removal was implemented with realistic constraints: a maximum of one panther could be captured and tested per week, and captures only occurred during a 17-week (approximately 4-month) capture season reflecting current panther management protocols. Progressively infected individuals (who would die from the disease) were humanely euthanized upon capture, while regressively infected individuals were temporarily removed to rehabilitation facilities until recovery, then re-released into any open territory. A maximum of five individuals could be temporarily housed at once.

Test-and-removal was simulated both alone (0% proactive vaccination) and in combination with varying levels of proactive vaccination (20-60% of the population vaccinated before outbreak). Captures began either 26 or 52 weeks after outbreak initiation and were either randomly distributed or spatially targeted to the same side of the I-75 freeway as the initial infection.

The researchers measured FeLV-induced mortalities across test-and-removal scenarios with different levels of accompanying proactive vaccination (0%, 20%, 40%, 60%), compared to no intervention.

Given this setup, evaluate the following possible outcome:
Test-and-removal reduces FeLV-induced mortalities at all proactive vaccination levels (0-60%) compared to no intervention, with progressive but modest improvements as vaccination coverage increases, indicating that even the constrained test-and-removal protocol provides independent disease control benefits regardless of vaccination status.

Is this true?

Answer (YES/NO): NO